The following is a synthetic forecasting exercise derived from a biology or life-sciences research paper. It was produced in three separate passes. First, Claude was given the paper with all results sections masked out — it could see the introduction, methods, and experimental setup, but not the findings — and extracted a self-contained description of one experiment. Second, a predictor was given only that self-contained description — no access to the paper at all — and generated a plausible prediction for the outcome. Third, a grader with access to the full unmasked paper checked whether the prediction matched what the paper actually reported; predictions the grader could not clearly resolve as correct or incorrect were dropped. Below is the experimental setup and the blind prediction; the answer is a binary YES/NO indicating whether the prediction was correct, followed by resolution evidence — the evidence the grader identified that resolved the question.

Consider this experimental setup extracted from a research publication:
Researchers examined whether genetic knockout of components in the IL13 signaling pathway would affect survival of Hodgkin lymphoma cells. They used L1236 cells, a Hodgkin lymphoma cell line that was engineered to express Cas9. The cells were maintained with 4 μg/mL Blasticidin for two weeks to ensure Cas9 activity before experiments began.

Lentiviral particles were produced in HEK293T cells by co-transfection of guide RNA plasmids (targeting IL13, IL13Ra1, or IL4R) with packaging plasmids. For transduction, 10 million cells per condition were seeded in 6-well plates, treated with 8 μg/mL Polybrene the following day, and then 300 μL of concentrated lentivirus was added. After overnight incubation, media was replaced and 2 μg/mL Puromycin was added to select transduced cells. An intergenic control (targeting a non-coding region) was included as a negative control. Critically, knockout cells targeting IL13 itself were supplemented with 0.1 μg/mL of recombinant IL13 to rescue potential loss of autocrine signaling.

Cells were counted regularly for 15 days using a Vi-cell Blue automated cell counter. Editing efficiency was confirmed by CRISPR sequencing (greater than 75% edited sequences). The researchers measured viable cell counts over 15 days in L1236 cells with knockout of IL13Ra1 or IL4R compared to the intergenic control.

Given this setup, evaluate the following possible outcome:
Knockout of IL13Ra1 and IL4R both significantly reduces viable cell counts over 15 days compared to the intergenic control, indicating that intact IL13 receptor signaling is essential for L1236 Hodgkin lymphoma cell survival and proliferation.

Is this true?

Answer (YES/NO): YES